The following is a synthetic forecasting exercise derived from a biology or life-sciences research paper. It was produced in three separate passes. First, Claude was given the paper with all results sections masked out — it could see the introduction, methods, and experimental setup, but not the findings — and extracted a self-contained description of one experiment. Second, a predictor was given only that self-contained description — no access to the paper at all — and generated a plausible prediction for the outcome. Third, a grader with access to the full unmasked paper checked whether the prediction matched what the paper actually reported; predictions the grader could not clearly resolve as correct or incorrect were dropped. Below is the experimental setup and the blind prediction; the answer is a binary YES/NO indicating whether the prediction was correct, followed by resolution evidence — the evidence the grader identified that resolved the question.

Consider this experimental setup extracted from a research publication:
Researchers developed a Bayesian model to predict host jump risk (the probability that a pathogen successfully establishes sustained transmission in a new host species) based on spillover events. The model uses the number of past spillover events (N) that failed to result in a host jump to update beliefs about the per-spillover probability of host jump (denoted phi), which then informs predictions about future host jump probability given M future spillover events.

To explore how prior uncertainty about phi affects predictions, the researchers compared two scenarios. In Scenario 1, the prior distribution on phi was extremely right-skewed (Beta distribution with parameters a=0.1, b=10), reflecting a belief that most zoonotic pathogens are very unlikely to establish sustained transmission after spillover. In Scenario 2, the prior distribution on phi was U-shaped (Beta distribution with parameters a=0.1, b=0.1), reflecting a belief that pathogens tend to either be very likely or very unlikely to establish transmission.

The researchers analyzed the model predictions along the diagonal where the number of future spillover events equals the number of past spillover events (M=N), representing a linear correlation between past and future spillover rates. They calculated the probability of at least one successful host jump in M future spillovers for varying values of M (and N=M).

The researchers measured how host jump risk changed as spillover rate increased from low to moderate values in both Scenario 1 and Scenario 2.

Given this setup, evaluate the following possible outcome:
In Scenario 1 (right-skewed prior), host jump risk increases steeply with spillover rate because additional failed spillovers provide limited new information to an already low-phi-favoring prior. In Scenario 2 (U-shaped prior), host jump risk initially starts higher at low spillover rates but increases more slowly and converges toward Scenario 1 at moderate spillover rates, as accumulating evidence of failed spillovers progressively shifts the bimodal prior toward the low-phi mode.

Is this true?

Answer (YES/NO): NO